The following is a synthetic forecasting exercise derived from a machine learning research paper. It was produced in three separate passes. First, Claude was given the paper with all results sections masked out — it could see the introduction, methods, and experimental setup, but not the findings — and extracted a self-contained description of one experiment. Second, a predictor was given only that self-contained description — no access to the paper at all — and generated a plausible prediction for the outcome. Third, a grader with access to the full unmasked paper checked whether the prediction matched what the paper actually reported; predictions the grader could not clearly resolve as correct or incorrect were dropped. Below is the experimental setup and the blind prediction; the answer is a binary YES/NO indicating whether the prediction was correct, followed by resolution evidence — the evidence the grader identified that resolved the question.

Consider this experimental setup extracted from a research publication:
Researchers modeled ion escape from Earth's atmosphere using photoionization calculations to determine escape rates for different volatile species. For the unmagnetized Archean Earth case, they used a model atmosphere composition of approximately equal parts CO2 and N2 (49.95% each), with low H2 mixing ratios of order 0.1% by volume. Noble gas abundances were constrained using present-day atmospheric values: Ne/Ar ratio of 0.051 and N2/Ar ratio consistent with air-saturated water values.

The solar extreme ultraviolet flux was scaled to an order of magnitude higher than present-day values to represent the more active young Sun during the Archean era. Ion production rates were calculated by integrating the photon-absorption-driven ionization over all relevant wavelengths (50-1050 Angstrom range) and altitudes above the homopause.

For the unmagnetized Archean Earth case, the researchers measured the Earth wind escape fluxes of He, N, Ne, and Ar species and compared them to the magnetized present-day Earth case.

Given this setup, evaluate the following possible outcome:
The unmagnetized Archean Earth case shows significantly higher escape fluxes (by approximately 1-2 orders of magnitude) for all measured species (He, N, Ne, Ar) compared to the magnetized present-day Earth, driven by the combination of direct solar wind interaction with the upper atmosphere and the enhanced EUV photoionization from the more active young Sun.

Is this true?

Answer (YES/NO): NO